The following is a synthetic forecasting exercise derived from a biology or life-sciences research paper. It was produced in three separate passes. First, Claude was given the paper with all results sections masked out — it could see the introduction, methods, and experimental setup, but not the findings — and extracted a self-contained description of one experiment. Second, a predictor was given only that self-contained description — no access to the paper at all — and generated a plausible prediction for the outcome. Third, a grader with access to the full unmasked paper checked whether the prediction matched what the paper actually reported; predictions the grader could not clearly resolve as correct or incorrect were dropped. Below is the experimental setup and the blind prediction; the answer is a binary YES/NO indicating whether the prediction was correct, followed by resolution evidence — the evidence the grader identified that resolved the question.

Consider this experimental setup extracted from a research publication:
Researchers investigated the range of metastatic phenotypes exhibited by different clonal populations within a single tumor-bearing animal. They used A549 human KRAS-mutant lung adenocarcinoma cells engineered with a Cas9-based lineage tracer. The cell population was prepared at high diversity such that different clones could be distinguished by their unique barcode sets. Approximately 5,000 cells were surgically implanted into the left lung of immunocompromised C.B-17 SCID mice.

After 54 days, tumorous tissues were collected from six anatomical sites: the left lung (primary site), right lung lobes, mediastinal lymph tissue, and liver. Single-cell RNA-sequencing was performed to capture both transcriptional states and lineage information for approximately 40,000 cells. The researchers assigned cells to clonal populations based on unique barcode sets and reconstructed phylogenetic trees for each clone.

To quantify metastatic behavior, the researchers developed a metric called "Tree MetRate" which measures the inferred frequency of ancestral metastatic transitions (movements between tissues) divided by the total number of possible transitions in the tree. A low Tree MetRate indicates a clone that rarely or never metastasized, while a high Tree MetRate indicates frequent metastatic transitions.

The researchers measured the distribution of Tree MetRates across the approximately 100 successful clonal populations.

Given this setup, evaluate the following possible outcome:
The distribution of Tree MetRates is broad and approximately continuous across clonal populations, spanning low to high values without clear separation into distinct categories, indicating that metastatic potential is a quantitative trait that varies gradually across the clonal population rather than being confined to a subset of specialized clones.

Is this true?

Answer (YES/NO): YES